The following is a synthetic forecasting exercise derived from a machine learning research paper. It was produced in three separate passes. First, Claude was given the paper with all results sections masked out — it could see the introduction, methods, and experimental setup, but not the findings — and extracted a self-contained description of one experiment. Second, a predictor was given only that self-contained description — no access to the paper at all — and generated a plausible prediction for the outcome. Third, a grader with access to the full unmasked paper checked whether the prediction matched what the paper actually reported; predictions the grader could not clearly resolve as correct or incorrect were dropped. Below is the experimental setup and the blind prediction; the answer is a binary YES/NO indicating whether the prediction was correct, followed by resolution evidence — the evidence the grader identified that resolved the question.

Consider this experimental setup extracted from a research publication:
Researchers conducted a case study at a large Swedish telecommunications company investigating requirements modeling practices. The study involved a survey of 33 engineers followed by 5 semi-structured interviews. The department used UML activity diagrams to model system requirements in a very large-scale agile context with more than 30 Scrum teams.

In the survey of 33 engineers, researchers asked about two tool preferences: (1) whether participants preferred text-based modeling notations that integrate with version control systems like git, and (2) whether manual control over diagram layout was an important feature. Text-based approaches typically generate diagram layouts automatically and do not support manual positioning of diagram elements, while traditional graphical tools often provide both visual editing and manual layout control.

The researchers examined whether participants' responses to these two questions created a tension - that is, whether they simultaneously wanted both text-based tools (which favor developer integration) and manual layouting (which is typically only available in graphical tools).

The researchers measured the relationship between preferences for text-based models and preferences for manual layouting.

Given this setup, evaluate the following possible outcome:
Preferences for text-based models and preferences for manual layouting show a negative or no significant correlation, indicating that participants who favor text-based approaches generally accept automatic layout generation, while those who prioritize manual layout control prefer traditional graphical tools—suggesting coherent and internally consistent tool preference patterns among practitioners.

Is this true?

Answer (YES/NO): NO